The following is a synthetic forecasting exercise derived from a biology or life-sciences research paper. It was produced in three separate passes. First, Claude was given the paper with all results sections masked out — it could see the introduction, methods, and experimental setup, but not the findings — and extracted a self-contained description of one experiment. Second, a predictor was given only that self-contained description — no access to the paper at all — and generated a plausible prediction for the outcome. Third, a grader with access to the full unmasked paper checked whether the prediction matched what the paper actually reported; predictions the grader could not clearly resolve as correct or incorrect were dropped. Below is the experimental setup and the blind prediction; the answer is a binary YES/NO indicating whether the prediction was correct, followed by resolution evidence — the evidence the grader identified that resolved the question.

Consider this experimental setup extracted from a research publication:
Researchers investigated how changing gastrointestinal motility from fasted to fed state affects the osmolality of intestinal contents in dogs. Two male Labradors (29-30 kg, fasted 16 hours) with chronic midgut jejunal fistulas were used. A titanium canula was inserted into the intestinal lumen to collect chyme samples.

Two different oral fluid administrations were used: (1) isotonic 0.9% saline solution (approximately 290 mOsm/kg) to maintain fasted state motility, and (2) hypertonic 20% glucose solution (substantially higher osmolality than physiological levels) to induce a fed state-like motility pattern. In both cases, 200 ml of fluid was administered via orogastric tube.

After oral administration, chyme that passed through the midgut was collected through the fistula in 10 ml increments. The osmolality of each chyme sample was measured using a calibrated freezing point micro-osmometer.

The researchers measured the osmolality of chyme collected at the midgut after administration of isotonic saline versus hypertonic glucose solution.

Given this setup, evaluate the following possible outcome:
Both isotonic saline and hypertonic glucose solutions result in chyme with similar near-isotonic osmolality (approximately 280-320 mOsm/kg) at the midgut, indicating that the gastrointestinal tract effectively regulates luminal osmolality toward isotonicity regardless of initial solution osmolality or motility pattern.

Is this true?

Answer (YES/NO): NO